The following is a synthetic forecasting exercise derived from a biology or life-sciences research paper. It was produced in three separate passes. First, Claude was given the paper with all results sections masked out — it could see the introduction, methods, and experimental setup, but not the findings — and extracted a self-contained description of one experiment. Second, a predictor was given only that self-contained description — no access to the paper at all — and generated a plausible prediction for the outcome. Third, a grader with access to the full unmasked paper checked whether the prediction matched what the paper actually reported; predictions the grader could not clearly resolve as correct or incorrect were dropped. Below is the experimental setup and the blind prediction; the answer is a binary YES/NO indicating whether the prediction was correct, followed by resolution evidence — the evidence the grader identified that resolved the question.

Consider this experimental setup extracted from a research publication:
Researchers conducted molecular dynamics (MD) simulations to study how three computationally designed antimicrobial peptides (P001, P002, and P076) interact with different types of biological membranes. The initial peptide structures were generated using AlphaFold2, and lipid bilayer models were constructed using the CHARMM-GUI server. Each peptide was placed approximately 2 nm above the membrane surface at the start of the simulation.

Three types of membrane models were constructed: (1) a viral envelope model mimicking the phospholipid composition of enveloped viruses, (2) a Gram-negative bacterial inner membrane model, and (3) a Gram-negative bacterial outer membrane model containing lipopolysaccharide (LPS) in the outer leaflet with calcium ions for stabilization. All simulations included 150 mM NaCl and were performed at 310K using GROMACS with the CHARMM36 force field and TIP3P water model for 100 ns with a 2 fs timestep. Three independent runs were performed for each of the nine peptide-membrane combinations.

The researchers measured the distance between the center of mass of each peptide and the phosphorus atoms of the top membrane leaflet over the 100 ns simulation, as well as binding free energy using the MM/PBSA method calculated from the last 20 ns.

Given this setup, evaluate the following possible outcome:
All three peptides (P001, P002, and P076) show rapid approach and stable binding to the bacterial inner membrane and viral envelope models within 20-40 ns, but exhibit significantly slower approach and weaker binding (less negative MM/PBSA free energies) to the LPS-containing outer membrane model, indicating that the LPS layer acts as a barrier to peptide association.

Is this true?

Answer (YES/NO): NO